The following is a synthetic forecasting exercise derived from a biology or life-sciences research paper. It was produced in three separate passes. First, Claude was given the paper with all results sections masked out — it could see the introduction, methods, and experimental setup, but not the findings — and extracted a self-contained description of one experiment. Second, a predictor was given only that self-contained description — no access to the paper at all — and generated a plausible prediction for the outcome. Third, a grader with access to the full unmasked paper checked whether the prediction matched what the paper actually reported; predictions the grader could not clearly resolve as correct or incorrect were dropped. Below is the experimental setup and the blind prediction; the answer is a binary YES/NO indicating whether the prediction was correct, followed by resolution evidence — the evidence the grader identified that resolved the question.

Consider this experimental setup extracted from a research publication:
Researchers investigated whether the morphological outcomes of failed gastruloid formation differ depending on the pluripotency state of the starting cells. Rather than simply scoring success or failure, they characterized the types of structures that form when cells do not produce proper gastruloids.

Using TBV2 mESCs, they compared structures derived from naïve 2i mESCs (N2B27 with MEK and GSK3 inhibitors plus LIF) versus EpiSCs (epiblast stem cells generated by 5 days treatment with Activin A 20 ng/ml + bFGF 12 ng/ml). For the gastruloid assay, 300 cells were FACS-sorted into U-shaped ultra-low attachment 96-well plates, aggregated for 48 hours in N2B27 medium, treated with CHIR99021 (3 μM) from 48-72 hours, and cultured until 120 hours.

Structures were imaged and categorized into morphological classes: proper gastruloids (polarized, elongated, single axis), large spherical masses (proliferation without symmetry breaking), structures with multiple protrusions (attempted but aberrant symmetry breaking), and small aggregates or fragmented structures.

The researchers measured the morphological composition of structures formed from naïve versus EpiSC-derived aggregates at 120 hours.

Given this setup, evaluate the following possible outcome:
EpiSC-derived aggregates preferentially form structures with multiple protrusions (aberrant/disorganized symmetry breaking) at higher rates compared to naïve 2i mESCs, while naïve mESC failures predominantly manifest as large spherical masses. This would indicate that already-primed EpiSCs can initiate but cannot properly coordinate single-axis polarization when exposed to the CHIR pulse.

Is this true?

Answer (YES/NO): NO